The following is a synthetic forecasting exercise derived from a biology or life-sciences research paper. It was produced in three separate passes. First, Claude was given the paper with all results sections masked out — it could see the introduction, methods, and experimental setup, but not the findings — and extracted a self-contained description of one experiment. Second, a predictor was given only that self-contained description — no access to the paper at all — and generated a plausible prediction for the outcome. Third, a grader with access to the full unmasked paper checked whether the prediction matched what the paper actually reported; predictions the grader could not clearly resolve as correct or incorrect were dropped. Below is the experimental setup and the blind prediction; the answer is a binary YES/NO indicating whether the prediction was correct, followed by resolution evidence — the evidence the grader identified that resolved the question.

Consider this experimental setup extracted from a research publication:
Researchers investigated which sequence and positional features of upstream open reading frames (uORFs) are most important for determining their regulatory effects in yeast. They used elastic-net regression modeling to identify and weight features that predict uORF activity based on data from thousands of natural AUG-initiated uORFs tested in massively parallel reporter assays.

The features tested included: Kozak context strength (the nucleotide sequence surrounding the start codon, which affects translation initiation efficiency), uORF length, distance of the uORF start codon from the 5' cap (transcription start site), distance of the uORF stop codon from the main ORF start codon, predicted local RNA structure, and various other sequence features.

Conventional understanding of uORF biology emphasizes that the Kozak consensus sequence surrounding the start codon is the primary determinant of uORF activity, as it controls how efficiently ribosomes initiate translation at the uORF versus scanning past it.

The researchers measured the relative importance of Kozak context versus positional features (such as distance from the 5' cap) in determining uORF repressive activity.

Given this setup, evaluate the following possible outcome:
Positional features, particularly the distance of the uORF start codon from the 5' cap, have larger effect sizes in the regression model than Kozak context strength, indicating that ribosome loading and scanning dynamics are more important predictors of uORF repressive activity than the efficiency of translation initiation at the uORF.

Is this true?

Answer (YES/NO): NO